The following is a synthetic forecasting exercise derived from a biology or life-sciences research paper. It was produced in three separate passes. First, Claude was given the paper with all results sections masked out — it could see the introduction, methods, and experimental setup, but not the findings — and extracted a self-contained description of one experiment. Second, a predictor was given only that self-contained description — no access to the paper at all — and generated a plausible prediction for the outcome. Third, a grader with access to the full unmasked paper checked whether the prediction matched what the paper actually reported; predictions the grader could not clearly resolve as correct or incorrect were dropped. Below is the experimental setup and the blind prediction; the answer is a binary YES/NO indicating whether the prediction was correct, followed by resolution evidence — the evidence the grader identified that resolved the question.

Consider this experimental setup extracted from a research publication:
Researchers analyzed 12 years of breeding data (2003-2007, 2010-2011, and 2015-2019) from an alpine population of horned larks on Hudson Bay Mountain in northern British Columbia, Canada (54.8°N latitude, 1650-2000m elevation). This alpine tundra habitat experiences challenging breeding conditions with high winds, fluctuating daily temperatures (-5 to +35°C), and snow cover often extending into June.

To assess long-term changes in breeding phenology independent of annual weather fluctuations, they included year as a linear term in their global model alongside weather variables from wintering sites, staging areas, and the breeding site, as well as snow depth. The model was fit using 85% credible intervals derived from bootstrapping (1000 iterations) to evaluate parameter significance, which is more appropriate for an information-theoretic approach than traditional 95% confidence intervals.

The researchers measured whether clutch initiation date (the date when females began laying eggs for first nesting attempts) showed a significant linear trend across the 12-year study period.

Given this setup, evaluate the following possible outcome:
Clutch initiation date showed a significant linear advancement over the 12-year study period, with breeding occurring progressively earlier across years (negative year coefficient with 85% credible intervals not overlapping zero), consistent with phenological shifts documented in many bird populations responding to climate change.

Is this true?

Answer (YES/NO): NO